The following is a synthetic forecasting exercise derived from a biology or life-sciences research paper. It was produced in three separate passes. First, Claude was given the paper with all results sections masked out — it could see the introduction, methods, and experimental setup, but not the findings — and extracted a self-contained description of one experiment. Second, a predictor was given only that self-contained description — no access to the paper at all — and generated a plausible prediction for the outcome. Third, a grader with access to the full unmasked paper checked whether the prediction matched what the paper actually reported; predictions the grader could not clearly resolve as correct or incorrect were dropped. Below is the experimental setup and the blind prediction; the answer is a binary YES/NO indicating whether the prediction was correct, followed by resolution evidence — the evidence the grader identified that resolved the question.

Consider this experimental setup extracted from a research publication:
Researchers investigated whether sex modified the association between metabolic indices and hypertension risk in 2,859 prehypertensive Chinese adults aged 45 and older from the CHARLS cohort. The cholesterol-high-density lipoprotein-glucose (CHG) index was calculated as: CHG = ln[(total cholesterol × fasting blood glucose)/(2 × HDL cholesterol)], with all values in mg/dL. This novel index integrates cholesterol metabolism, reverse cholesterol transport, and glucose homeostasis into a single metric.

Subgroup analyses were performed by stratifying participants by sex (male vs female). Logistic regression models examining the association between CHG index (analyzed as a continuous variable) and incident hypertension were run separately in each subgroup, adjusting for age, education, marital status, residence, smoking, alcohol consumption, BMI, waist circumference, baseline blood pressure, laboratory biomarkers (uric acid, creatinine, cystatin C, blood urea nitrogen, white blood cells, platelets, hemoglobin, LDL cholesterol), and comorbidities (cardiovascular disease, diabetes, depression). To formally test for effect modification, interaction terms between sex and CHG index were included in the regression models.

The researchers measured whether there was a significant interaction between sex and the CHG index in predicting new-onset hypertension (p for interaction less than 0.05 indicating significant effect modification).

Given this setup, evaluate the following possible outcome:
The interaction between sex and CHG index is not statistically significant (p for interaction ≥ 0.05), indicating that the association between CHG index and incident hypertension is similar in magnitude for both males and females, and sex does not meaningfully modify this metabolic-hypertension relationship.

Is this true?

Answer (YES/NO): YES